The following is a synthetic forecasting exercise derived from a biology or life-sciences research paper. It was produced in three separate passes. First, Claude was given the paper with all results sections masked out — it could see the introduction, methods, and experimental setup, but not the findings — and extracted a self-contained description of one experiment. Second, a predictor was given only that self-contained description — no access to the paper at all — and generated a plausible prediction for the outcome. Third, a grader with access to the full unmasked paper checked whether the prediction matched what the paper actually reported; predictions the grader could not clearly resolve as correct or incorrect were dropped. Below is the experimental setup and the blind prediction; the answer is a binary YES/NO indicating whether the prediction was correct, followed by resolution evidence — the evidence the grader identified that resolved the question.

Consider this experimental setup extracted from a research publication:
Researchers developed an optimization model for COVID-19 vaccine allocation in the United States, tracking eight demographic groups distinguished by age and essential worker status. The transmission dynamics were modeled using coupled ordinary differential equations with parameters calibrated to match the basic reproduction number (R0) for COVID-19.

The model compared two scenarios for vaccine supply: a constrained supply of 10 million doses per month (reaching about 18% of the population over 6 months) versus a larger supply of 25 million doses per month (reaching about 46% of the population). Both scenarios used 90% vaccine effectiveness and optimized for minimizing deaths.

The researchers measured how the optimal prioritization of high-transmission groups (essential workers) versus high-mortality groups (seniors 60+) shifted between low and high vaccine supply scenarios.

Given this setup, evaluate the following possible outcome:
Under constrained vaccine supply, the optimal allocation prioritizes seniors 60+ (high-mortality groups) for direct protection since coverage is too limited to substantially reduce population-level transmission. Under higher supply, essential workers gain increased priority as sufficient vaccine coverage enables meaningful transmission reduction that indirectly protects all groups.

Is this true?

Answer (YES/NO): YES